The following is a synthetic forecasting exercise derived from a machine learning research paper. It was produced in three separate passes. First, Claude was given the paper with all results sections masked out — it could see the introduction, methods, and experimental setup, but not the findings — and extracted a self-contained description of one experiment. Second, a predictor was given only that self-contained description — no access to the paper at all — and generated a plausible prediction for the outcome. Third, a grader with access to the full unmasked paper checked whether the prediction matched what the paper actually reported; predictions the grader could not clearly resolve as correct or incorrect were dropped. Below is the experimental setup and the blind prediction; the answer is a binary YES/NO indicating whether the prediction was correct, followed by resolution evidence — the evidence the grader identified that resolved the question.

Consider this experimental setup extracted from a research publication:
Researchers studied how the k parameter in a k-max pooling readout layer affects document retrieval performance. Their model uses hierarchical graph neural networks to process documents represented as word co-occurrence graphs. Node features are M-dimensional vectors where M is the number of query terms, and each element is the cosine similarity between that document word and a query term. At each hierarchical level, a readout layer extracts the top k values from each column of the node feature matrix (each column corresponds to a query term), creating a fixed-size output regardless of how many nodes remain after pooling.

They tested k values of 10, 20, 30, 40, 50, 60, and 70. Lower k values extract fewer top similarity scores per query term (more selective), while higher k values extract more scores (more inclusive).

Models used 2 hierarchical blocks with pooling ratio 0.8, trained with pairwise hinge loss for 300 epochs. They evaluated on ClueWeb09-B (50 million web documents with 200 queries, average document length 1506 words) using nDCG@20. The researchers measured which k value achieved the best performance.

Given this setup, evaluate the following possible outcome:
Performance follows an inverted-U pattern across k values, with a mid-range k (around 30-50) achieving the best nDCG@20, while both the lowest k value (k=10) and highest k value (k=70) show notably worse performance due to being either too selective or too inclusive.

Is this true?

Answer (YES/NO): YES